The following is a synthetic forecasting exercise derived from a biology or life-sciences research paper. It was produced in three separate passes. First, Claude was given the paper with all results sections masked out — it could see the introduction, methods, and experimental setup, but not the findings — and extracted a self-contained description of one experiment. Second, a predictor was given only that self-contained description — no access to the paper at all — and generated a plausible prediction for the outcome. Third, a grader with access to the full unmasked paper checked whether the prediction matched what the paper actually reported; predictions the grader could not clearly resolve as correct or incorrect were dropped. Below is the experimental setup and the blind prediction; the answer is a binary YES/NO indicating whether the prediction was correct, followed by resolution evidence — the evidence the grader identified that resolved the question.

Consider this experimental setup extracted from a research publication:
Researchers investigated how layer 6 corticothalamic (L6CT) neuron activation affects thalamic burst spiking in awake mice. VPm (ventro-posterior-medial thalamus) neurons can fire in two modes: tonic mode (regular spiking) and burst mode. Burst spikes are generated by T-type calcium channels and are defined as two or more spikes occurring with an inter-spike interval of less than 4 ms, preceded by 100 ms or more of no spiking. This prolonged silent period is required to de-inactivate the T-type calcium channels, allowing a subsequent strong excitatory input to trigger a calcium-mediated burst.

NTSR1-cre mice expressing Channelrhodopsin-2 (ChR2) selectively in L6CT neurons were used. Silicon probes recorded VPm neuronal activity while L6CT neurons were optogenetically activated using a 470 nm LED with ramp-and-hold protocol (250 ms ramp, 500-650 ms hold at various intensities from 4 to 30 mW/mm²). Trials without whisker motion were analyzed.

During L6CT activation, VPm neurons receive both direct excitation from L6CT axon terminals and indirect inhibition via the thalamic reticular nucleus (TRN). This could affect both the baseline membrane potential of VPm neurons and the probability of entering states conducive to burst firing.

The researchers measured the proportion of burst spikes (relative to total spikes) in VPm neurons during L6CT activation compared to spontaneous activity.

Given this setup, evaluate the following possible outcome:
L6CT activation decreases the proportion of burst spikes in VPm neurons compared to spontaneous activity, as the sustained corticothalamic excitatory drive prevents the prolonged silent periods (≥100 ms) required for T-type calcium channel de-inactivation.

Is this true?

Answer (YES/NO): NO